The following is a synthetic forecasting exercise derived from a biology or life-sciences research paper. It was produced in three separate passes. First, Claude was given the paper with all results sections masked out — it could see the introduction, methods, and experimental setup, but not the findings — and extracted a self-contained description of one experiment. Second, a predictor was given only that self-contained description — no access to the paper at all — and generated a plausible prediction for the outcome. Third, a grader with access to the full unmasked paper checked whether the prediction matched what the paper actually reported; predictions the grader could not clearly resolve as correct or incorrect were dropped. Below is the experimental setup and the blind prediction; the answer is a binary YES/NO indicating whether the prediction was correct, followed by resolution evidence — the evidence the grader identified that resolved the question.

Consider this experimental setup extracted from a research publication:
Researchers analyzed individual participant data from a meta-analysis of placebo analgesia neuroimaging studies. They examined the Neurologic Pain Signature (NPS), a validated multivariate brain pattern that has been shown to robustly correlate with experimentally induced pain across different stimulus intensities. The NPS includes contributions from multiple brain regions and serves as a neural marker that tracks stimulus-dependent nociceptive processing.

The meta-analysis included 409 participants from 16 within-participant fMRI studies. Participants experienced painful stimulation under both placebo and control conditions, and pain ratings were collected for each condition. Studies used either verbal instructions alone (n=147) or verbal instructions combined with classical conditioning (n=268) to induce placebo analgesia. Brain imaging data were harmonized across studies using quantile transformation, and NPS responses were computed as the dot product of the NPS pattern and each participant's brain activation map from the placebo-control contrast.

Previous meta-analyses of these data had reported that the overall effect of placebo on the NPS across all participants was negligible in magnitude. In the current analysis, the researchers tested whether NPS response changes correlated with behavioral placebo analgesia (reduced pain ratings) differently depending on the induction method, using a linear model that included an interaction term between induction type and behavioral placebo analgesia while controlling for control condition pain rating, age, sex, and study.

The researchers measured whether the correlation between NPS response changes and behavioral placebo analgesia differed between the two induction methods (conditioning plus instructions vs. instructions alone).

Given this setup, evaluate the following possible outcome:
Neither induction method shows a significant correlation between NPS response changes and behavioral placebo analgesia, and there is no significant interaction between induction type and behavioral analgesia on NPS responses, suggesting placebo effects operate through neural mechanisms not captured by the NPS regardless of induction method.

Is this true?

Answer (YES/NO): NO